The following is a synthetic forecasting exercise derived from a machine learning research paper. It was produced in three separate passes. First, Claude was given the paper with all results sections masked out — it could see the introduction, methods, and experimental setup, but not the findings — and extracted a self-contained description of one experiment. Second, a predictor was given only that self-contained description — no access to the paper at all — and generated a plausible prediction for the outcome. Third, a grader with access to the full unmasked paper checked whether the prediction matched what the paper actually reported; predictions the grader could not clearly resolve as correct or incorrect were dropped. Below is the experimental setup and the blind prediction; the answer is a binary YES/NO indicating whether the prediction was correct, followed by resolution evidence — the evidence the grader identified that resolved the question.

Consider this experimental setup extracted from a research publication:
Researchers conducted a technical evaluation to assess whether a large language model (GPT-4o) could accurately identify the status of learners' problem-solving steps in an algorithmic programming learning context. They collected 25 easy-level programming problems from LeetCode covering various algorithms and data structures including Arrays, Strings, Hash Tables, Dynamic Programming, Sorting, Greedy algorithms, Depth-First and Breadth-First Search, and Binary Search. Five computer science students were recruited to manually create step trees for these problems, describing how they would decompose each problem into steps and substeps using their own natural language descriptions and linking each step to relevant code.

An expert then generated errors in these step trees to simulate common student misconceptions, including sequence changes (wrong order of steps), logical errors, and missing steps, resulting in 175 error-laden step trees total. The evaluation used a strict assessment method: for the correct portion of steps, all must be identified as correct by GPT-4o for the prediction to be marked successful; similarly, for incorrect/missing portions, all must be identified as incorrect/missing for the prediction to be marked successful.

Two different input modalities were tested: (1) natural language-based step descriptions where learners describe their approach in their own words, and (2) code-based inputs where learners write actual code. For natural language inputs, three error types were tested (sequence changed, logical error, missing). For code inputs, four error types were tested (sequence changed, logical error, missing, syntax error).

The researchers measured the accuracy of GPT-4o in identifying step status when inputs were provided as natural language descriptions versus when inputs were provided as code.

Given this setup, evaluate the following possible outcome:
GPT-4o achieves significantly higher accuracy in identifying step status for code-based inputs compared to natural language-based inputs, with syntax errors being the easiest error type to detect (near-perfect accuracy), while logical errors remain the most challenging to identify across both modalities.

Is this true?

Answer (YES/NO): NO